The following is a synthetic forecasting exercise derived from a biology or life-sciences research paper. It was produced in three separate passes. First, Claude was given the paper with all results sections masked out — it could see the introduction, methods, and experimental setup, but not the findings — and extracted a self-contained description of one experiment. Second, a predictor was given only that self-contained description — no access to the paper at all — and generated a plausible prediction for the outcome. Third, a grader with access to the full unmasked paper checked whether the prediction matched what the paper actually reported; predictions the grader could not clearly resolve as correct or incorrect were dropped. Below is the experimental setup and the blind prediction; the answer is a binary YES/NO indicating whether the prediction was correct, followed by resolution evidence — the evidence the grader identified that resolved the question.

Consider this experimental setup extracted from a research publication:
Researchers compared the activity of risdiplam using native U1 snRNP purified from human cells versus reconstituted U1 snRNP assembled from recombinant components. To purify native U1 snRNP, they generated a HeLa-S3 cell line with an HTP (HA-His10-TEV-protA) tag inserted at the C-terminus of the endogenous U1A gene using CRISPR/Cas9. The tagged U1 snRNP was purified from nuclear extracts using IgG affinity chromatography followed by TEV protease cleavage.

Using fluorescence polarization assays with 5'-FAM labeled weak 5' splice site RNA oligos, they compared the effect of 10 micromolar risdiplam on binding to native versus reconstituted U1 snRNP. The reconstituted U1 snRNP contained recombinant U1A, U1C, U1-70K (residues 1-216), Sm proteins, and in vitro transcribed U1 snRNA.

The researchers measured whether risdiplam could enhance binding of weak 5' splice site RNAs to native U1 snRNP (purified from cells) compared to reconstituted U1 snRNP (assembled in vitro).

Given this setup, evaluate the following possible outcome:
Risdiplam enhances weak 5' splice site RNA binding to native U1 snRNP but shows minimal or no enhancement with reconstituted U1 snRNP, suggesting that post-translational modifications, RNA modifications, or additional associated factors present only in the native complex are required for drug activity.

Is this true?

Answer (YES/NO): NO